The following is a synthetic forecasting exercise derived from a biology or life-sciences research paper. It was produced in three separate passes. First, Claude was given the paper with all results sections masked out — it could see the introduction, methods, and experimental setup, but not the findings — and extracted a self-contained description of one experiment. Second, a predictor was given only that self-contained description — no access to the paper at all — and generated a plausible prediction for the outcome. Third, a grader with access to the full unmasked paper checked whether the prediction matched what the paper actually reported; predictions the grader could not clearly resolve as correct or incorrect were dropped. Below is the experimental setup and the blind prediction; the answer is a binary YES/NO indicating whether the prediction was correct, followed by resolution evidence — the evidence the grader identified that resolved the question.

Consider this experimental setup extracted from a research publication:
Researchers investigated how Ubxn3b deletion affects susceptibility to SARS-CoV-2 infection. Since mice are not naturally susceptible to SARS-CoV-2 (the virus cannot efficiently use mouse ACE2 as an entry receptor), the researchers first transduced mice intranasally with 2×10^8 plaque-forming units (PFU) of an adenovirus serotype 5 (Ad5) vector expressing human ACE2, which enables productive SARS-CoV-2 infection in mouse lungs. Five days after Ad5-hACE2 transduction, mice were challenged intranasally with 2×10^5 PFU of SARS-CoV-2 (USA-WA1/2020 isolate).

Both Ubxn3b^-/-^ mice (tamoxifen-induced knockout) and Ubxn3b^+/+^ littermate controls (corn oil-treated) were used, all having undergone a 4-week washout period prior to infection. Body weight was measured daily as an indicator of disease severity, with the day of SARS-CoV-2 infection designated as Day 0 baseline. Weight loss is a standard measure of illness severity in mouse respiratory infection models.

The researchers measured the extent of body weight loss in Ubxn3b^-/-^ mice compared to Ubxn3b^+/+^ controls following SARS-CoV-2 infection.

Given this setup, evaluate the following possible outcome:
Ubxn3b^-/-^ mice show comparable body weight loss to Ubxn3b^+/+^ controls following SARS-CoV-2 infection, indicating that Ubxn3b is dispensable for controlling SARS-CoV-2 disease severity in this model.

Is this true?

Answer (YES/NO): NO